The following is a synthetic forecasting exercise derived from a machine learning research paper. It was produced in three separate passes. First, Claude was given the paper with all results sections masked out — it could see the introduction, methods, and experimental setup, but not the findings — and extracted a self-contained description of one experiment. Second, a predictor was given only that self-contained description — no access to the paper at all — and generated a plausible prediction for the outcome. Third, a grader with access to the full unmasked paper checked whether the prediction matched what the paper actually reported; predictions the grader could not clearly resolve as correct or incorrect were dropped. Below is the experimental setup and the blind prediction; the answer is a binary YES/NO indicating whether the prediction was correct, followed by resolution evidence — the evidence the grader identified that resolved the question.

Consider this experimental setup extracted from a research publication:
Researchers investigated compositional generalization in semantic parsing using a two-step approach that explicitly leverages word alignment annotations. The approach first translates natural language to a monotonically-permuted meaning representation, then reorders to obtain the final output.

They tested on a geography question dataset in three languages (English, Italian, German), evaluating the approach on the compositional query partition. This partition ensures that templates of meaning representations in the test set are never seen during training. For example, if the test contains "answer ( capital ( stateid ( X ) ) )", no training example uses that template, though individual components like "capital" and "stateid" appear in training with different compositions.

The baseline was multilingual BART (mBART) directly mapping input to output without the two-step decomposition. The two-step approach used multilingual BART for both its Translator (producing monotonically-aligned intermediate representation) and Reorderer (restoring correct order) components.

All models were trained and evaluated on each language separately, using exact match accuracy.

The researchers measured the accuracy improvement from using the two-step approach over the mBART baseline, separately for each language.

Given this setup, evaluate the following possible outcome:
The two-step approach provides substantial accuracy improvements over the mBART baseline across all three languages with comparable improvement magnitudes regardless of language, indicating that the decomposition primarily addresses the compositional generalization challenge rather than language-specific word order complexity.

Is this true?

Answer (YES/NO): NO